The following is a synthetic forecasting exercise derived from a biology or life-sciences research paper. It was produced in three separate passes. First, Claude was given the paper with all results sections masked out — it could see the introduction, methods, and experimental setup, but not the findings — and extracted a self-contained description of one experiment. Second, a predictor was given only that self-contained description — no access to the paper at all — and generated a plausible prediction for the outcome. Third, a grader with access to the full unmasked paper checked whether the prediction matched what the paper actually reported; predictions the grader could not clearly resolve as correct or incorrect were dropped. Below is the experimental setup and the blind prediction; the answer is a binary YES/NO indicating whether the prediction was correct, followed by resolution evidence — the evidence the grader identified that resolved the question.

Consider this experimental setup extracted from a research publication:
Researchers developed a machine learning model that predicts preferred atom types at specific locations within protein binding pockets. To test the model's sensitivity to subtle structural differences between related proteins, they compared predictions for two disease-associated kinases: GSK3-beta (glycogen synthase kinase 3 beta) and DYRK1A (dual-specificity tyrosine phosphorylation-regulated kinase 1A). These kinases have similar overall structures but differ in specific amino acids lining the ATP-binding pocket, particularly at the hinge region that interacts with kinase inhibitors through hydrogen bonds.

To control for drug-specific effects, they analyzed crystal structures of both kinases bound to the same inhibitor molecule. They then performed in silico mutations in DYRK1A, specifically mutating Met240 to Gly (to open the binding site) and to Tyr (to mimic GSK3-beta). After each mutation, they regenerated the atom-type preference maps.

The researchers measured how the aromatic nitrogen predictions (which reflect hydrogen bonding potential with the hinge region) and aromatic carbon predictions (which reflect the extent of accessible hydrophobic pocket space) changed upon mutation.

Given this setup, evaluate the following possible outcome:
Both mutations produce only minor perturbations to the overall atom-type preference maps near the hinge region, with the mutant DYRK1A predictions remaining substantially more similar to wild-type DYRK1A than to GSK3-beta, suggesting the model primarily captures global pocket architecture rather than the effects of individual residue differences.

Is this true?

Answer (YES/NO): NO